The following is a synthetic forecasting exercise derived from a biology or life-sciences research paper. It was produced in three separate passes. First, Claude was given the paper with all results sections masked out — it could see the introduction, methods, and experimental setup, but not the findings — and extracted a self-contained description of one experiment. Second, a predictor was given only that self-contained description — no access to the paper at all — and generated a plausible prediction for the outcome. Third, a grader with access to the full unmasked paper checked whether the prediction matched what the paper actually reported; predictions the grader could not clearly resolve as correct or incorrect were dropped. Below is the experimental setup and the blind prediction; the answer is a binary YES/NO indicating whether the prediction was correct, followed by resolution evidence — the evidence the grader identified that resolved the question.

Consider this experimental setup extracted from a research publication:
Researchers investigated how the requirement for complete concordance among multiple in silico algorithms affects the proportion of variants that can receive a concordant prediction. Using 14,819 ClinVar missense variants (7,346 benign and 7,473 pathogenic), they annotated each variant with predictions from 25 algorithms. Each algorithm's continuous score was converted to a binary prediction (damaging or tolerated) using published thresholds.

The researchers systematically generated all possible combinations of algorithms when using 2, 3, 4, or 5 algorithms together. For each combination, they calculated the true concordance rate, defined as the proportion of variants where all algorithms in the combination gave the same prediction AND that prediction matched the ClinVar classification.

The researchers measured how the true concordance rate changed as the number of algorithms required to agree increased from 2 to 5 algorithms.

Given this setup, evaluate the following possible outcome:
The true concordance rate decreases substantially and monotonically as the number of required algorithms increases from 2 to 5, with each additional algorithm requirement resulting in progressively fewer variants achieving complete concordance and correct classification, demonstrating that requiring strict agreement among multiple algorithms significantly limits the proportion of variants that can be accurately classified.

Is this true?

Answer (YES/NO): YES